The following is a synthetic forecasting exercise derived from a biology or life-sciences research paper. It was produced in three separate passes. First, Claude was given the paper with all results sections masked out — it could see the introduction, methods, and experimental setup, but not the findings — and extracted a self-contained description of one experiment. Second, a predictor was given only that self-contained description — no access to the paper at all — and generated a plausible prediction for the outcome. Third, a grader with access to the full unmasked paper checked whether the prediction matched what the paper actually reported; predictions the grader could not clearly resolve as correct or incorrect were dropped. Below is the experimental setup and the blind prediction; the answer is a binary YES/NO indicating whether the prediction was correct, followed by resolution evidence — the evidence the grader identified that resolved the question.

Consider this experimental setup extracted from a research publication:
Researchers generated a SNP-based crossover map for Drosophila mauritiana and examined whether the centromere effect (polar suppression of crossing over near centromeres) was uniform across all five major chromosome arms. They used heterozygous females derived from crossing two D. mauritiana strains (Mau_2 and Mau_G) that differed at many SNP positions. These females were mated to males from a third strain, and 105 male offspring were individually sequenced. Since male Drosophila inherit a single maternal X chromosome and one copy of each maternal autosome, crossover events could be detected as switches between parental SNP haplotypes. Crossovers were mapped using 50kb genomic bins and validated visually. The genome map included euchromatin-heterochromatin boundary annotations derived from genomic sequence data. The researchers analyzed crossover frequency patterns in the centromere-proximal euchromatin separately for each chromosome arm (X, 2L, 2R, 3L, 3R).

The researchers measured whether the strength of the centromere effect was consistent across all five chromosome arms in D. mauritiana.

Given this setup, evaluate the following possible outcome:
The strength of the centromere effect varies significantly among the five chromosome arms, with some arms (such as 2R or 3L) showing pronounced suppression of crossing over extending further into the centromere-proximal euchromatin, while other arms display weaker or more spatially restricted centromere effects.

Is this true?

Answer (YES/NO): NO